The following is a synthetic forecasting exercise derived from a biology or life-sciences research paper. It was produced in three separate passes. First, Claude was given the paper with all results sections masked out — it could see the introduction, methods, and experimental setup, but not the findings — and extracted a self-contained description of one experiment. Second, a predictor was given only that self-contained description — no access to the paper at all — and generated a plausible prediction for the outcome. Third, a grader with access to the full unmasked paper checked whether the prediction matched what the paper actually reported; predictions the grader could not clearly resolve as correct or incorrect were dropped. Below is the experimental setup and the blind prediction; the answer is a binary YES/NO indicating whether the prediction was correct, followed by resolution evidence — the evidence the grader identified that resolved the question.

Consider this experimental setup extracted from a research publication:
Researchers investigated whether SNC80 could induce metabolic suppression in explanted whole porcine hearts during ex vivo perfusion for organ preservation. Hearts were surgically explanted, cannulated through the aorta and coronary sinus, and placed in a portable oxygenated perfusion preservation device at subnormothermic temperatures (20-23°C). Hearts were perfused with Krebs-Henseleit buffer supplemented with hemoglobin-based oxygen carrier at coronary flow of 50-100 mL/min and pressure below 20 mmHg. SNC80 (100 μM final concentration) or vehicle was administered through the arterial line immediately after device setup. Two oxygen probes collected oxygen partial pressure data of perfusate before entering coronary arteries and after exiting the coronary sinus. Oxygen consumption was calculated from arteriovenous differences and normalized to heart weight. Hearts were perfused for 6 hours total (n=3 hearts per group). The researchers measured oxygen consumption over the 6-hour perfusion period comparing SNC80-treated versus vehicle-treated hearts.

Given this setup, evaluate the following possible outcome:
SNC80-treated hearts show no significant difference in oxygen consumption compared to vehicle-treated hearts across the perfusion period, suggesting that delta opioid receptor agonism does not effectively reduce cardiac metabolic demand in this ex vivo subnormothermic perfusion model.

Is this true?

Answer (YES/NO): NO